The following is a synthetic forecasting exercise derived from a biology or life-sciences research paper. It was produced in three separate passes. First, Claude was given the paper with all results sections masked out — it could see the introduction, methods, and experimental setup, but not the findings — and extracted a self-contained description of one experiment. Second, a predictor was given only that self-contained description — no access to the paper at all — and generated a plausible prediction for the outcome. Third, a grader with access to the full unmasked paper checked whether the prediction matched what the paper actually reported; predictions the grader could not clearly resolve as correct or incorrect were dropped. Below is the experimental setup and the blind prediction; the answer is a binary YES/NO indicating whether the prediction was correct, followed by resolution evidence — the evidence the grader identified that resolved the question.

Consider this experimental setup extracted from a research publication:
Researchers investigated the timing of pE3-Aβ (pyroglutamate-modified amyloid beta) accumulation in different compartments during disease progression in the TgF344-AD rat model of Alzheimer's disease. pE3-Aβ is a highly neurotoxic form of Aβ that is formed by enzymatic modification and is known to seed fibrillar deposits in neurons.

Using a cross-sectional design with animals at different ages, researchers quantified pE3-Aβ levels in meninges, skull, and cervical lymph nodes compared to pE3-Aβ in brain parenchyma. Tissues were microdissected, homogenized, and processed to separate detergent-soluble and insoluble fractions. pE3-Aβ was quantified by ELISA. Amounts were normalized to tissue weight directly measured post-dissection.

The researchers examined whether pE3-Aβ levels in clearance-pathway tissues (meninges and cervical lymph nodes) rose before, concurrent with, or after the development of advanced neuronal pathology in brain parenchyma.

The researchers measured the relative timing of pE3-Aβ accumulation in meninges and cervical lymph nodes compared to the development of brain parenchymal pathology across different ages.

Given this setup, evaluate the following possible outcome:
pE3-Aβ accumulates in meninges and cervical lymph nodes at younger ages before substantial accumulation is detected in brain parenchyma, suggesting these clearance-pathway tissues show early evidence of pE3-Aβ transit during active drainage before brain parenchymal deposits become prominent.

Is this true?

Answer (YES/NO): YES